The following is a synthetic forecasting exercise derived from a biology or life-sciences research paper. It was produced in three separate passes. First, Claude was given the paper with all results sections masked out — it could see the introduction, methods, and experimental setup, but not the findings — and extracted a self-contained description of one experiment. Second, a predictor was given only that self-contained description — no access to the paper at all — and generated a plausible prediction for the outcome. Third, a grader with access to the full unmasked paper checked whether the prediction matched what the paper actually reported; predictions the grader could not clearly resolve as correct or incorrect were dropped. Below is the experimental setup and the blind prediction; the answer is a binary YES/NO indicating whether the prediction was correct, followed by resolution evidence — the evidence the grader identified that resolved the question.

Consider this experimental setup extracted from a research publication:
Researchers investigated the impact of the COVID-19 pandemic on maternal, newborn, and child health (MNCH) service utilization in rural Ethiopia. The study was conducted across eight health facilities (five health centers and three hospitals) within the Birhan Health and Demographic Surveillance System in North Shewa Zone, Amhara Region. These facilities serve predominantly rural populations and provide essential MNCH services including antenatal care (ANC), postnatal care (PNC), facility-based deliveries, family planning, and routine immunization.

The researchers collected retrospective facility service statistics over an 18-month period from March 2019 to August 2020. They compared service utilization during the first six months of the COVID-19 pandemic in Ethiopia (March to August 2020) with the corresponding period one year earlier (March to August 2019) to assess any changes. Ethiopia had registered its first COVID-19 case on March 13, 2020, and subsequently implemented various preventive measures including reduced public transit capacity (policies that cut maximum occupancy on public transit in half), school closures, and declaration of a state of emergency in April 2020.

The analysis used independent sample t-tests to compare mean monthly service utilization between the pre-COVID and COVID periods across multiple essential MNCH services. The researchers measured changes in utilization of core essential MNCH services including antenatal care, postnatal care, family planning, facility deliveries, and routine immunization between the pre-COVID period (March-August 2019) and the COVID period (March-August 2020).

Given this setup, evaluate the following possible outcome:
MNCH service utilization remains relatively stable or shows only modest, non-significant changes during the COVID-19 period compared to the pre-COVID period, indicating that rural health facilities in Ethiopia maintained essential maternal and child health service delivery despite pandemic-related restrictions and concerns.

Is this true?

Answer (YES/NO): NO